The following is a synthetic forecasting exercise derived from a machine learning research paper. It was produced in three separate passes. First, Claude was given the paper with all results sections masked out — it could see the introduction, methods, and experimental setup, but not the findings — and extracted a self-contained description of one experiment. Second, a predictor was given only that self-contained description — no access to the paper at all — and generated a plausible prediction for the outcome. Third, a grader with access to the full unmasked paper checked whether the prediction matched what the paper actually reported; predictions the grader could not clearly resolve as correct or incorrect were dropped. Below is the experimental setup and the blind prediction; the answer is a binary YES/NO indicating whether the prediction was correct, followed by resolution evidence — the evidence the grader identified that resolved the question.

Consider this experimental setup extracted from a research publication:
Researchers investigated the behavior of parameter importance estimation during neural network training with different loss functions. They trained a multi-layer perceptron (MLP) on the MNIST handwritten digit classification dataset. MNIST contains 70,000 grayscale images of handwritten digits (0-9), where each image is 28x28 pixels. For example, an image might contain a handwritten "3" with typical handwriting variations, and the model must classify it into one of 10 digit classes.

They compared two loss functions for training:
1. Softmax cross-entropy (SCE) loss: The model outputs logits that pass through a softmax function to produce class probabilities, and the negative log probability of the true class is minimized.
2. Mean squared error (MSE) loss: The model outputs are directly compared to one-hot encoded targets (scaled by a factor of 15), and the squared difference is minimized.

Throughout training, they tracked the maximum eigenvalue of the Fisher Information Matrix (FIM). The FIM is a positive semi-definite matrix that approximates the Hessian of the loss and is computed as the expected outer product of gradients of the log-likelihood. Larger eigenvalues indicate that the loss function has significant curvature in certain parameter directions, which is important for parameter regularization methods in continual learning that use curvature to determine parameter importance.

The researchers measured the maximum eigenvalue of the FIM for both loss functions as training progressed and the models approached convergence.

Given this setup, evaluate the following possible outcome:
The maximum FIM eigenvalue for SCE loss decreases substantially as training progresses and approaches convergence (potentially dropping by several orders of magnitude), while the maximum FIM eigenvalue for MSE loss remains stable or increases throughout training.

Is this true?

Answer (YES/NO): YES